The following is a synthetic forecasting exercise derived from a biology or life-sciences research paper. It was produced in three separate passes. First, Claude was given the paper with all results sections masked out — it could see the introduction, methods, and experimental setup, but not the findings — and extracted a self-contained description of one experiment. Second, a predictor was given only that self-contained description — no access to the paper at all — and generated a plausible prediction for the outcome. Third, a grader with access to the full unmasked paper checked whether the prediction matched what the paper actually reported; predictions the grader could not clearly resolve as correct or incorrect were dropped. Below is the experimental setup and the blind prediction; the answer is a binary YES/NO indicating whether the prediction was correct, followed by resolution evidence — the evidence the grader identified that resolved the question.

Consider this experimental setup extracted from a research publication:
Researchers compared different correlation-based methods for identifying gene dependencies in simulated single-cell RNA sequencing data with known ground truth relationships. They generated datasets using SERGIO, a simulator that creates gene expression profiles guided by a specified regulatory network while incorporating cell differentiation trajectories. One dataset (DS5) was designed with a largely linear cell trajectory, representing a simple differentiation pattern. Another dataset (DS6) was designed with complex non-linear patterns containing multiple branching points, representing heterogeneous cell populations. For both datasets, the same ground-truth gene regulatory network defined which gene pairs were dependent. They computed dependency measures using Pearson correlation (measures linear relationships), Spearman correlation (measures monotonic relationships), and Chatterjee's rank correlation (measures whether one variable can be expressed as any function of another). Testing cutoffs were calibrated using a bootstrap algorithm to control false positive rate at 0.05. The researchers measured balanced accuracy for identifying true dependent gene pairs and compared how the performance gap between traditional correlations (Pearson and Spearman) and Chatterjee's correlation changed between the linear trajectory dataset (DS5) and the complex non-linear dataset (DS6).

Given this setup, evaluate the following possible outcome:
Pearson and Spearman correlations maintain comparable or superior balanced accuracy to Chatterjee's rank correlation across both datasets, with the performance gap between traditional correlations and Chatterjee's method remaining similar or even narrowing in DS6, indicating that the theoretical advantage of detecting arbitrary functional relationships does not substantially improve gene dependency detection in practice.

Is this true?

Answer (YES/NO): NO